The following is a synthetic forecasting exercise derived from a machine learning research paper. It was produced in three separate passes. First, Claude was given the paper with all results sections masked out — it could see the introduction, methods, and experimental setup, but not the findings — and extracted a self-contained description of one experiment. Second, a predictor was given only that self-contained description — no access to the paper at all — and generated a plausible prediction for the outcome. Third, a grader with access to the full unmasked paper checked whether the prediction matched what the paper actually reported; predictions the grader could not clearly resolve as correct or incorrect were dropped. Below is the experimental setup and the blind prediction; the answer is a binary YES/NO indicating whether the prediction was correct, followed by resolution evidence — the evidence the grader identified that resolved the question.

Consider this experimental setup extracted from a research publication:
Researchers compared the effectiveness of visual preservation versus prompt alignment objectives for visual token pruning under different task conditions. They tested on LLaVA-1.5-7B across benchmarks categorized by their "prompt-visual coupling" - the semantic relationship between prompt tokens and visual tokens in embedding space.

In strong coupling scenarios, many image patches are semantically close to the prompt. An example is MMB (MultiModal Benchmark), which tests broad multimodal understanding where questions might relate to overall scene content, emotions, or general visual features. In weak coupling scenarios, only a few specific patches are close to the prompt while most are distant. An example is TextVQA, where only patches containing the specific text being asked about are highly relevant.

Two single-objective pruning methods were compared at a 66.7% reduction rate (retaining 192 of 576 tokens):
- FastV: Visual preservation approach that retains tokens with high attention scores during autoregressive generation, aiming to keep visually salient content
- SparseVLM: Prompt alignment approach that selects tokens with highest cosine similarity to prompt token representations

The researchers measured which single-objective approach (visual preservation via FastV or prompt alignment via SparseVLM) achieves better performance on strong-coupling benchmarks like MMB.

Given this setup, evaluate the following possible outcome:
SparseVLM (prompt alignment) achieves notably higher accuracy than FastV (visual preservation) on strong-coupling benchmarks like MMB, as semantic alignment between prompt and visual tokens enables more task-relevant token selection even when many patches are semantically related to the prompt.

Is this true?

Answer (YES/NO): NO